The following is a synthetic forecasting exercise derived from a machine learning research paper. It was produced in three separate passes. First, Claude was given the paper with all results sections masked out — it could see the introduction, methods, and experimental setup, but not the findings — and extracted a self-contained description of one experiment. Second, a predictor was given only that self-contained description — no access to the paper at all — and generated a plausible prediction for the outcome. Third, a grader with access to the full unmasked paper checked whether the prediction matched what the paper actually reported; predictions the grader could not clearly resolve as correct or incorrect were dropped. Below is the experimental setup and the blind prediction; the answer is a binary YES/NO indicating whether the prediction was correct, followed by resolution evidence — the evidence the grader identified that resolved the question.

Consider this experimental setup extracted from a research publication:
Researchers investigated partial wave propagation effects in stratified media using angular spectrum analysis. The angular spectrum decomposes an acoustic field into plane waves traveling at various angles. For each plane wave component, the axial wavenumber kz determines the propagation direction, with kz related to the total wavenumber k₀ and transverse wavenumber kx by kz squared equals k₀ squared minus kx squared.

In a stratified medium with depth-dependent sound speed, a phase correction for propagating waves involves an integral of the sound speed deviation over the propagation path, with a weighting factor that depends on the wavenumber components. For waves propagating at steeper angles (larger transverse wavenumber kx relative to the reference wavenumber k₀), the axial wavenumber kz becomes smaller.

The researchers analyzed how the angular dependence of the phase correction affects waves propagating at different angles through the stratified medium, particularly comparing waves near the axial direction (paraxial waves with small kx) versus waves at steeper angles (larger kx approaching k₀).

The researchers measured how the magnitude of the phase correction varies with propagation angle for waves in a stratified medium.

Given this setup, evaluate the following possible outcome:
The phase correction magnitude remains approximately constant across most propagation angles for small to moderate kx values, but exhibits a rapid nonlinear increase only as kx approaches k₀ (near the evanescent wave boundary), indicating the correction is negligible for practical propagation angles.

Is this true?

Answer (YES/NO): NO